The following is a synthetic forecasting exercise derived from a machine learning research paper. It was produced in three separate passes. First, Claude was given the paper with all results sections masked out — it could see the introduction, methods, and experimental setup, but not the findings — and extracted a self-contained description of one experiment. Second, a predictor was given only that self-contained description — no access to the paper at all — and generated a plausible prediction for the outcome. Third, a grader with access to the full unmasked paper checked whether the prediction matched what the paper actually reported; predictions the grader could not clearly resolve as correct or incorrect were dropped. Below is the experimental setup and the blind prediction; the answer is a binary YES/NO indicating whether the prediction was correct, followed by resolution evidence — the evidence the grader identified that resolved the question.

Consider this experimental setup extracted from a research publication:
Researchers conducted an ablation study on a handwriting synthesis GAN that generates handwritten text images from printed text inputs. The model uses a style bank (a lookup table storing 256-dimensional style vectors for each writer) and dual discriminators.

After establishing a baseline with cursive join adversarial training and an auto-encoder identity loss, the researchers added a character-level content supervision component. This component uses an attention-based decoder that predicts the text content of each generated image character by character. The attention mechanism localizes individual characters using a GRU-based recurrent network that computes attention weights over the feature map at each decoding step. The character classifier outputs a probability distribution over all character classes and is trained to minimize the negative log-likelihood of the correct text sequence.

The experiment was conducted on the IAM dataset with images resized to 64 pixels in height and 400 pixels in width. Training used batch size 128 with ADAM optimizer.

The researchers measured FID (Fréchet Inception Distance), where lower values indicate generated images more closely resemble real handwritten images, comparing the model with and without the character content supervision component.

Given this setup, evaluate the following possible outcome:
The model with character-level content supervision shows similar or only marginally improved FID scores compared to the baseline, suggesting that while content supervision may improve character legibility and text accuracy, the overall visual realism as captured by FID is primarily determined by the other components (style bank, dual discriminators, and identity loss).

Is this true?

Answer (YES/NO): NO